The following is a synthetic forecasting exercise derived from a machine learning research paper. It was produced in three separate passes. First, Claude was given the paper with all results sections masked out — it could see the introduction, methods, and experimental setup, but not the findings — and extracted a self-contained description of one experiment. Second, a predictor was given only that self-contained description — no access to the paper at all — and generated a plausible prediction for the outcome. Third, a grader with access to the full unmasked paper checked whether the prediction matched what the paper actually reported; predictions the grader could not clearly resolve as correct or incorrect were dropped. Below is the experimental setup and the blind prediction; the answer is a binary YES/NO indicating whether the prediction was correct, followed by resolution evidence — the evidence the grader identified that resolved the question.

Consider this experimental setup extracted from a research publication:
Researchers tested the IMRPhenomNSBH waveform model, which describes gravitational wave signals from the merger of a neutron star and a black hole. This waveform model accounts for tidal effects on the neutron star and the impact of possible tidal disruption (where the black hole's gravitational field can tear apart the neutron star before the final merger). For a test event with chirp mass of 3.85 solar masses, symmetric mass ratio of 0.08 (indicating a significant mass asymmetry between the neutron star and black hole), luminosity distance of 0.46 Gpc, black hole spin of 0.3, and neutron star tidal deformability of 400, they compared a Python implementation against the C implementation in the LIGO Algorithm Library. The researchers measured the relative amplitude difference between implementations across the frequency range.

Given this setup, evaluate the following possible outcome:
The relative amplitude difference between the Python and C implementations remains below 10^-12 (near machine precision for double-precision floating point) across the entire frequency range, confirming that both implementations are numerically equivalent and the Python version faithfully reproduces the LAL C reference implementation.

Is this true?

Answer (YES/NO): NO